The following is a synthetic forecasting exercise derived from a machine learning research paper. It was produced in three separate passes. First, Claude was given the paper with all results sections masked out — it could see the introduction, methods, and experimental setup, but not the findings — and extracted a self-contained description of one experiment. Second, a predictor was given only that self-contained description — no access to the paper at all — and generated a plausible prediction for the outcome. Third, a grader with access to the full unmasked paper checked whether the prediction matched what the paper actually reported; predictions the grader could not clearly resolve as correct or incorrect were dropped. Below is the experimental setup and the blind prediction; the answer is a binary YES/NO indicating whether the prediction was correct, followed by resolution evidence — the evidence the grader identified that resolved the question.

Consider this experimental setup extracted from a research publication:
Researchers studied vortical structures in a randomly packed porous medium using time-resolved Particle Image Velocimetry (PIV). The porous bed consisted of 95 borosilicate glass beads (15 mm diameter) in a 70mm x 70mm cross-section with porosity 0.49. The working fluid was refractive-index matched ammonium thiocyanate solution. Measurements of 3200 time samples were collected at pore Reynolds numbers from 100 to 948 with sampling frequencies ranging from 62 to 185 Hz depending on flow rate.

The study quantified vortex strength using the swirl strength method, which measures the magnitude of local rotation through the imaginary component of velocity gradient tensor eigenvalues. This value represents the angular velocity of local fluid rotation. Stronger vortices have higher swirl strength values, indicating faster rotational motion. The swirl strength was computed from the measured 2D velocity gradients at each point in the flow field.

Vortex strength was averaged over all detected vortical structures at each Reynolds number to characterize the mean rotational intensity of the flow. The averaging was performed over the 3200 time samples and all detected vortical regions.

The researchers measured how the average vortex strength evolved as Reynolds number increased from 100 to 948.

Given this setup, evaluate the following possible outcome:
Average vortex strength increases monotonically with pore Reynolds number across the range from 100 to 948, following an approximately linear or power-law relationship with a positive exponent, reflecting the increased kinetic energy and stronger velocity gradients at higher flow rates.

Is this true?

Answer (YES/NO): YES